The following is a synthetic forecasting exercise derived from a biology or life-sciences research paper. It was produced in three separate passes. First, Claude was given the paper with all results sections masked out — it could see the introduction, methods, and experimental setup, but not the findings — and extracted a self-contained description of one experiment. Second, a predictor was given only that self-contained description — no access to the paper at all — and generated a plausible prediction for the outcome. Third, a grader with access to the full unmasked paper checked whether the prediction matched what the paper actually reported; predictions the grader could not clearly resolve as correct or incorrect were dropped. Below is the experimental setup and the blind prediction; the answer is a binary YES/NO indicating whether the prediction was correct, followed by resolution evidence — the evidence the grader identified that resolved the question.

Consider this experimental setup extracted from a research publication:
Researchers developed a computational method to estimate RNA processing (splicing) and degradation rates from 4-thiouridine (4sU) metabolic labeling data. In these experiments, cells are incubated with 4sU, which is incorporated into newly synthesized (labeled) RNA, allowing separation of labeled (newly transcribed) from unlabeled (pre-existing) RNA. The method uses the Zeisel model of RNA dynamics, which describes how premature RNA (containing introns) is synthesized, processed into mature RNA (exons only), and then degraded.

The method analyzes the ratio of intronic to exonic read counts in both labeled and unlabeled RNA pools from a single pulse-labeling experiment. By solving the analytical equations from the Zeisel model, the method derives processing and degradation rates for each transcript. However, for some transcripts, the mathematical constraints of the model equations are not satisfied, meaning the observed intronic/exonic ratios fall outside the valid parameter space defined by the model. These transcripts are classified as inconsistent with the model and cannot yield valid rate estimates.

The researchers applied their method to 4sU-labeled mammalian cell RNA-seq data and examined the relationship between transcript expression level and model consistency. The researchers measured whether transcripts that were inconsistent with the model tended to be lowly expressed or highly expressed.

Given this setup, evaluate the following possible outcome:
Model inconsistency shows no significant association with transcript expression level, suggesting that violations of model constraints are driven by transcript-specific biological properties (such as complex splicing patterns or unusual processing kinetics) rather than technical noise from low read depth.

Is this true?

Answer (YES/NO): NO